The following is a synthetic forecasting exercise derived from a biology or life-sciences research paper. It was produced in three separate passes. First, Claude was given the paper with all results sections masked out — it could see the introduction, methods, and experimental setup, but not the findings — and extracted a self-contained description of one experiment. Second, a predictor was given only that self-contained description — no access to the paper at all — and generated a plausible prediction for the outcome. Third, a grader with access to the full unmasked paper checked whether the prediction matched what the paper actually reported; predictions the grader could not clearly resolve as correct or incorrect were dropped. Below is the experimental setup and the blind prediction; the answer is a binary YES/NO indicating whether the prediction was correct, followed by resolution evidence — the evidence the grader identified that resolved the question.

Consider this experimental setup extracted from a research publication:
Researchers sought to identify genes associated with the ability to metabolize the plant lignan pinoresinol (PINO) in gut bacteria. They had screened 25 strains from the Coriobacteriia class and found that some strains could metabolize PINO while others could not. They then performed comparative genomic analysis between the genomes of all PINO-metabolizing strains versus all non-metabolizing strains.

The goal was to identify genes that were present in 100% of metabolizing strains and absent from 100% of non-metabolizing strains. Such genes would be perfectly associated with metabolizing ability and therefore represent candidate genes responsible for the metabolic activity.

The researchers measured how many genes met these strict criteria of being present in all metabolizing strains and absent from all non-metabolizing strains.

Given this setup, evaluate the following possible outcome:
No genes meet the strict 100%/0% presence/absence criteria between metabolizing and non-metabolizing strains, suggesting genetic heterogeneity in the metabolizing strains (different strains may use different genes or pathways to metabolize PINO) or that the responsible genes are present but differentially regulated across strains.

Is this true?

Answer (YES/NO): NO